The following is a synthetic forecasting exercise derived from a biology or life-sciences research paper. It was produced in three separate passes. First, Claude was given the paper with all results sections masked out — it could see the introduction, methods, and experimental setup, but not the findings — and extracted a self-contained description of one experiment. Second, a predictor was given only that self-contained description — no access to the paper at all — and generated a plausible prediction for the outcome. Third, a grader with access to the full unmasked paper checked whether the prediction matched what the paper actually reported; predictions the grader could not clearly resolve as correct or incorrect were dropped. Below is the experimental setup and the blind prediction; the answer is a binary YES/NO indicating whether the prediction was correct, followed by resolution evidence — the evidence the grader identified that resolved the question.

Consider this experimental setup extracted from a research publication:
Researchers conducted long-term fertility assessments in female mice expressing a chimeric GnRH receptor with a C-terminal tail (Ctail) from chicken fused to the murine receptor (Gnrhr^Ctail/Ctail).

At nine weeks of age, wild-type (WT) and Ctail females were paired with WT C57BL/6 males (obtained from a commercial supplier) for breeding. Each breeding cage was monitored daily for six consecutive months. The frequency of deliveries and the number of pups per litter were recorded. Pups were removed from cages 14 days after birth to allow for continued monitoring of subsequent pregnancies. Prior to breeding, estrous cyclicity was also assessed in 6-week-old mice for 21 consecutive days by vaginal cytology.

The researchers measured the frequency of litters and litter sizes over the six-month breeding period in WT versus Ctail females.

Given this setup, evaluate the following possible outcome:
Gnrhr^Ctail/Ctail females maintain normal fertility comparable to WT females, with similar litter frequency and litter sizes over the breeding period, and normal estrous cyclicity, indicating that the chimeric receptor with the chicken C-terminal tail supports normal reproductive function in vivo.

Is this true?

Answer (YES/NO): NO